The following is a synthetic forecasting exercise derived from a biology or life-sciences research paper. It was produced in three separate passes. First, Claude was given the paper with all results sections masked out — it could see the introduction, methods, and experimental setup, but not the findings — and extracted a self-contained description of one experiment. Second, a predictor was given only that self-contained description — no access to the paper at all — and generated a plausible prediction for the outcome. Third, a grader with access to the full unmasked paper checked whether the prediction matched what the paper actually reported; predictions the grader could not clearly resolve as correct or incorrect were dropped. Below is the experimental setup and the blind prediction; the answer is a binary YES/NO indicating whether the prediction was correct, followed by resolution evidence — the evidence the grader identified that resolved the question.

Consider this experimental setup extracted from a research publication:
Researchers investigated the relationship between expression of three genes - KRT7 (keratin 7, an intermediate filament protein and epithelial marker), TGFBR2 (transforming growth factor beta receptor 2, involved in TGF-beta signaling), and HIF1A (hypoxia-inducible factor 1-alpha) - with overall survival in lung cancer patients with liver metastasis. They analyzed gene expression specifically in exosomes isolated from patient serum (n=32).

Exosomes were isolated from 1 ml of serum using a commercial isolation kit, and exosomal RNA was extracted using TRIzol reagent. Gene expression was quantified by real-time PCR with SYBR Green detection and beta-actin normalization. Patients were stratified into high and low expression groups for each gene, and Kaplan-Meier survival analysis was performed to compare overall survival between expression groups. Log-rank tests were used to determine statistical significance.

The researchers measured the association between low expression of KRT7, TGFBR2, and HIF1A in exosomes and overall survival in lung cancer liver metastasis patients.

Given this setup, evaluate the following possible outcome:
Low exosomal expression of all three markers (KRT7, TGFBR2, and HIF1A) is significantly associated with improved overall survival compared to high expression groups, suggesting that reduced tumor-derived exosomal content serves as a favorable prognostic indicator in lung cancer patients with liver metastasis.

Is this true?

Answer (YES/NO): NO